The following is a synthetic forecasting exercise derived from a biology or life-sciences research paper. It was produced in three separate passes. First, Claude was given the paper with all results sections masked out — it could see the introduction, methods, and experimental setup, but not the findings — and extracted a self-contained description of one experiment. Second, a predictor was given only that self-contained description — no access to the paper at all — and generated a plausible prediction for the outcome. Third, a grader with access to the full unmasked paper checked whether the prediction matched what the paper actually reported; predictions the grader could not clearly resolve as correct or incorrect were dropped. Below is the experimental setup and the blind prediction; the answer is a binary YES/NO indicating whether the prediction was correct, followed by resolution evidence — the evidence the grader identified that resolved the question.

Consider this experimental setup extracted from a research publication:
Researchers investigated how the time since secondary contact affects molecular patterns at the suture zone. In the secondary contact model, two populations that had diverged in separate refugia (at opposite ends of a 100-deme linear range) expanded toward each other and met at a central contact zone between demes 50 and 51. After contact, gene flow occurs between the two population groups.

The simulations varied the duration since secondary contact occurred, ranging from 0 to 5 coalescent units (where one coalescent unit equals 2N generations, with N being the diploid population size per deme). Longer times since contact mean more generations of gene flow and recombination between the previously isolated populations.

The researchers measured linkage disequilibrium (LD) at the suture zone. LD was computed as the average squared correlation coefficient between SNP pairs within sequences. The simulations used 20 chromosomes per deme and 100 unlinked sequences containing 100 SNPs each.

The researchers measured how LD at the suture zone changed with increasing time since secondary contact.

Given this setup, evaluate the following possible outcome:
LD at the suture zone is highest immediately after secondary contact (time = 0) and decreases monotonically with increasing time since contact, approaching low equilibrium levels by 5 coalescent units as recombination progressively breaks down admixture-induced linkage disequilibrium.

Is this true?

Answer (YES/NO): NO